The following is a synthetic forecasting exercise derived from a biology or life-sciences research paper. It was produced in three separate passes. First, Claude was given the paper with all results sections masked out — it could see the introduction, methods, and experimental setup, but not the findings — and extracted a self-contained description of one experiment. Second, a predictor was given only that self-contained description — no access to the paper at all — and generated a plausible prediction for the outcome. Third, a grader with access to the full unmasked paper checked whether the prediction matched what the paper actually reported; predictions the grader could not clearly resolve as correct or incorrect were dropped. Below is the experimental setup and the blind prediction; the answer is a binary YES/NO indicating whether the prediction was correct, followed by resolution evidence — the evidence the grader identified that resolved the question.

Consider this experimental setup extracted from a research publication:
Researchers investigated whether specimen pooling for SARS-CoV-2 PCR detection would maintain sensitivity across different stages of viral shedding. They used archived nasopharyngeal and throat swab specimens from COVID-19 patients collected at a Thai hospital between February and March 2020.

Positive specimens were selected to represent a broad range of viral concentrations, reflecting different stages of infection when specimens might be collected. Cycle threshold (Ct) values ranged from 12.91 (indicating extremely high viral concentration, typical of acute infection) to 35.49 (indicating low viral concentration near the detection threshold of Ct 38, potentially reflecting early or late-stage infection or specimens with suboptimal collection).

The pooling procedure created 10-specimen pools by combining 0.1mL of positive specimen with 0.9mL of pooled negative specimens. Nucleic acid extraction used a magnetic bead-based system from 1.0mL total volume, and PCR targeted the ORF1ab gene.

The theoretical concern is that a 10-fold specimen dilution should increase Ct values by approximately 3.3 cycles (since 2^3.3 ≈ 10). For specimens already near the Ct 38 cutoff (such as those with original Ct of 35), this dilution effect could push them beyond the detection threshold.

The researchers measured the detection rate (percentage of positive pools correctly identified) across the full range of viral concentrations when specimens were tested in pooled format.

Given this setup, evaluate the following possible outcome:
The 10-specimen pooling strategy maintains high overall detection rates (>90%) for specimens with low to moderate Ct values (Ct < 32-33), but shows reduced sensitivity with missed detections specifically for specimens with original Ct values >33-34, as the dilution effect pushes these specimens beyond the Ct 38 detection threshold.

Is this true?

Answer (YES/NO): NO